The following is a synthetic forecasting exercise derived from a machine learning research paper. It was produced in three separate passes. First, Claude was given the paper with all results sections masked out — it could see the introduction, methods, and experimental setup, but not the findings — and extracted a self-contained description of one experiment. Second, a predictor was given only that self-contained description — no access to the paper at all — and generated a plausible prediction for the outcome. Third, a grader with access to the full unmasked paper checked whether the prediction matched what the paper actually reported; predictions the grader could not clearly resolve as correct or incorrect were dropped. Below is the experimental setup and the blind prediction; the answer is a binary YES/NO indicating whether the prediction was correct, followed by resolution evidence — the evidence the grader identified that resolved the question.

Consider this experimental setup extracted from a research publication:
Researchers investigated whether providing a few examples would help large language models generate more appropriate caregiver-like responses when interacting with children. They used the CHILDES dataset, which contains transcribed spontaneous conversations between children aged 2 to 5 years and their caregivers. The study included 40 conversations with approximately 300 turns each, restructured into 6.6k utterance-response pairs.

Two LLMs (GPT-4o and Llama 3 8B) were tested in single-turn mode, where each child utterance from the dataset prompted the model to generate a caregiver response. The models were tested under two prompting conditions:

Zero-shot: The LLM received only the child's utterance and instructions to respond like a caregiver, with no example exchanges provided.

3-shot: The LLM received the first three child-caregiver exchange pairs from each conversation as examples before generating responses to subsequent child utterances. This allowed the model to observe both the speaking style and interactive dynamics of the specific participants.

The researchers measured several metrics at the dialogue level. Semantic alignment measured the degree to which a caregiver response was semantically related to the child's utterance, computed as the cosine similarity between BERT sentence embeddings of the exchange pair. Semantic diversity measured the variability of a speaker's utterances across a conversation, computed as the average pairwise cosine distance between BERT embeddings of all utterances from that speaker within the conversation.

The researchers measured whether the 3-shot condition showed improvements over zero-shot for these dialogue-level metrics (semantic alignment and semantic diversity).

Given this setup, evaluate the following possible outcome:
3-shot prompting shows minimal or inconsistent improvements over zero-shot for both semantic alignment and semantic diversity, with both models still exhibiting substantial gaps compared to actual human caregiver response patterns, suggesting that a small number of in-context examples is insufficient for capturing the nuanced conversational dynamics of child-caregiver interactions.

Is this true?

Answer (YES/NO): YES